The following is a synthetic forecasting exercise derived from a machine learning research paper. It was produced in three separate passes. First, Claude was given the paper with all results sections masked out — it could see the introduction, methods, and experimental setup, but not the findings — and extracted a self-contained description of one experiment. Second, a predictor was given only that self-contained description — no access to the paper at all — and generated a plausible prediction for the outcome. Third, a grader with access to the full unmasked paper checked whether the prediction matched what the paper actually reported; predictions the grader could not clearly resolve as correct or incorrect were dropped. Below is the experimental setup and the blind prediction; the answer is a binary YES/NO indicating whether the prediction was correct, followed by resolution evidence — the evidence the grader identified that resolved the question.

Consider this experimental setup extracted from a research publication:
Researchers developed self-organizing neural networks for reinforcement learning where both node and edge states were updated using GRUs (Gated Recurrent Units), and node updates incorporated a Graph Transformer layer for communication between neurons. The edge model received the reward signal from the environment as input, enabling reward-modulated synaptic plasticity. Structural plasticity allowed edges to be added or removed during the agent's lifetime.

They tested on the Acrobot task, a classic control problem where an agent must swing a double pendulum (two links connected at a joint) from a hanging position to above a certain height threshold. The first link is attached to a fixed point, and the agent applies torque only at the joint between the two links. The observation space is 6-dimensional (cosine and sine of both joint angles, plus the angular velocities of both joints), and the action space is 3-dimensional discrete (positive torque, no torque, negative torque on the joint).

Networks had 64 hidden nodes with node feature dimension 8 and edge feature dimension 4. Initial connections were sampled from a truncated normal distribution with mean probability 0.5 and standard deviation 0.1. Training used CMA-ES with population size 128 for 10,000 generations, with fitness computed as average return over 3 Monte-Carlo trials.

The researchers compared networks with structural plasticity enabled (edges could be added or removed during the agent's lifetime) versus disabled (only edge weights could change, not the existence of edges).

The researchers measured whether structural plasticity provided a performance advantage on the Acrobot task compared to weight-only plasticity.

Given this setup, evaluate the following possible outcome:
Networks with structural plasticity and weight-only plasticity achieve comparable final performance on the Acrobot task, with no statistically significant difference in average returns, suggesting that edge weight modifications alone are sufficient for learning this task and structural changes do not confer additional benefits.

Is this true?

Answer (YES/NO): YES